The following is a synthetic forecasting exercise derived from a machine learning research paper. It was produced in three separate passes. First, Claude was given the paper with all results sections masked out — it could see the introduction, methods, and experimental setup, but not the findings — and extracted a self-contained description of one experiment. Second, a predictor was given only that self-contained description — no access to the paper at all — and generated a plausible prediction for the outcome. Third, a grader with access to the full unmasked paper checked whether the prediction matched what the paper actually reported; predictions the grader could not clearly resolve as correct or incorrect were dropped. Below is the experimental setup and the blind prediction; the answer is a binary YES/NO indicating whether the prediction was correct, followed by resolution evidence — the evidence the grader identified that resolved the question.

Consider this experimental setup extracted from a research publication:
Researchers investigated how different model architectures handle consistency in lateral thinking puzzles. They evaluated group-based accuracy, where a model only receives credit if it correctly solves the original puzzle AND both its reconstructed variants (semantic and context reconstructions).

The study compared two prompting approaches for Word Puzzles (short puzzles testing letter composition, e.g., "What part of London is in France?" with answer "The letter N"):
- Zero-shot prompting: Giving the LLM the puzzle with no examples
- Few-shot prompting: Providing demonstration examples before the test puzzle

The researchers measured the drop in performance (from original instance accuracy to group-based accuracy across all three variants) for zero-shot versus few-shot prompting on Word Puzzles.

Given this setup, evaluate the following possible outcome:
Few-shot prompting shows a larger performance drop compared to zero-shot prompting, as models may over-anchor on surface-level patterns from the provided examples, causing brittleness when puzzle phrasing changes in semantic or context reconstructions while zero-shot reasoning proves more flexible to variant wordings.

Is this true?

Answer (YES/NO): NO